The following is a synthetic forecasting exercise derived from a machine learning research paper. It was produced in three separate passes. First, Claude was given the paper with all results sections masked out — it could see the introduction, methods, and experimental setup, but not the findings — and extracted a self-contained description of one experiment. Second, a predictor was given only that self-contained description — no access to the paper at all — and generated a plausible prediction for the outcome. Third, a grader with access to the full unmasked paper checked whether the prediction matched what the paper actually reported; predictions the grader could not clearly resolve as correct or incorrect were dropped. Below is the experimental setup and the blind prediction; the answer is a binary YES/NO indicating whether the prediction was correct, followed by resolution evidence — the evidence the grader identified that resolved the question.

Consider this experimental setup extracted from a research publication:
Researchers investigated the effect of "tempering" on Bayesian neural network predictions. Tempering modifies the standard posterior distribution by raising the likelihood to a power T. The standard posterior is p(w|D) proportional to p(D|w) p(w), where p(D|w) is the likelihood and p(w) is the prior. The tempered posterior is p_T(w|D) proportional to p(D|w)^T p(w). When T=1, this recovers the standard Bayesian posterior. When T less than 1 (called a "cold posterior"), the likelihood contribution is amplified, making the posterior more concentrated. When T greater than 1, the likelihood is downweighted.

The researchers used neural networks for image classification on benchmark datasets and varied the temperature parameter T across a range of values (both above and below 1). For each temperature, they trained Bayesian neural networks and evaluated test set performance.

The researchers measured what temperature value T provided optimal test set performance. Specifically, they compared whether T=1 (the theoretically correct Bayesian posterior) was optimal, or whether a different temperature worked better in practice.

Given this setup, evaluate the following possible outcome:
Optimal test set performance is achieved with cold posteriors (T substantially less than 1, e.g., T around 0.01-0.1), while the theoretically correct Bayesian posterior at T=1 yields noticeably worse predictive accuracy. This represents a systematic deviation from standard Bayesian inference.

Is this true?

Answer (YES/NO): YES